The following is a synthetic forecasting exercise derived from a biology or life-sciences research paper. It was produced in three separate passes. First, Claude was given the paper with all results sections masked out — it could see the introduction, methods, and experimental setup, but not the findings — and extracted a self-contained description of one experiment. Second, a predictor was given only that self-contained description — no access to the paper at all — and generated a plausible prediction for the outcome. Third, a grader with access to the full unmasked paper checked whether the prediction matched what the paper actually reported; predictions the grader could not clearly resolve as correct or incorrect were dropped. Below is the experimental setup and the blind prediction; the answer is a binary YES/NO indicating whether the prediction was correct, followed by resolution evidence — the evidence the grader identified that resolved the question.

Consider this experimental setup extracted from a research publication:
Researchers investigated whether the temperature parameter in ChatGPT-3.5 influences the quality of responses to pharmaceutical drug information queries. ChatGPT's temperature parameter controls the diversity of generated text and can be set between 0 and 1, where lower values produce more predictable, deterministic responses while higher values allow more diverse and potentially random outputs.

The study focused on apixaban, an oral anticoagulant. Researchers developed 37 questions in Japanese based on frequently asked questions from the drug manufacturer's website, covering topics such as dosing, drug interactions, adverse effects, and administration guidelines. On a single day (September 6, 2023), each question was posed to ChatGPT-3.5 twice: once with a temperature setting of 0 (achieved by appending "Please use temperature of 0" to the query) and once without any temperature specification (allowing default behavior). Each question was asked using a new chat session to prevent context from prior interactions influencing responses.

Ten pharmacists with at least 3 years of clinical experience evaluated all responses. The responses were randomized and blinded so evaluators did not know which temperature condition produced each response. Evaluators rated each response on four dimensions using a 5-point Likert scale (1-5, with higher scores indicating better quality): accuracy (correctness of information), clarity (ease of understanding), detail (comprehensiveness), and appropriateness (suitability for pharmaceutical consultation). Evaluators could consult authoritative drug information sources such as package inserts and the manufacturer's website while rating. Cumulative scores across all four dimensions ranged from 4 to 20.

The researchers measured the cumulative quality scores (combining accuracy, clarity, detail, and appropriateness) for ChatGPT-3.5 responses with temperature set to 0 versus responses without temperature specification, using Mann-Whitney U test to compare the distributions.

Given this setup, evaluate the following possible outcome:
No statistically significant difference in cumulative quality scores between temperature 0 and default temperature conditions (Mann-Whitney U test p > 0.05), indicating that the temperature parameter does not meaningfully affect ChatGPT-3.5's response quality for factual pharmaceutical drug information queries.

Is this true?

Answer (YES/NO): YES